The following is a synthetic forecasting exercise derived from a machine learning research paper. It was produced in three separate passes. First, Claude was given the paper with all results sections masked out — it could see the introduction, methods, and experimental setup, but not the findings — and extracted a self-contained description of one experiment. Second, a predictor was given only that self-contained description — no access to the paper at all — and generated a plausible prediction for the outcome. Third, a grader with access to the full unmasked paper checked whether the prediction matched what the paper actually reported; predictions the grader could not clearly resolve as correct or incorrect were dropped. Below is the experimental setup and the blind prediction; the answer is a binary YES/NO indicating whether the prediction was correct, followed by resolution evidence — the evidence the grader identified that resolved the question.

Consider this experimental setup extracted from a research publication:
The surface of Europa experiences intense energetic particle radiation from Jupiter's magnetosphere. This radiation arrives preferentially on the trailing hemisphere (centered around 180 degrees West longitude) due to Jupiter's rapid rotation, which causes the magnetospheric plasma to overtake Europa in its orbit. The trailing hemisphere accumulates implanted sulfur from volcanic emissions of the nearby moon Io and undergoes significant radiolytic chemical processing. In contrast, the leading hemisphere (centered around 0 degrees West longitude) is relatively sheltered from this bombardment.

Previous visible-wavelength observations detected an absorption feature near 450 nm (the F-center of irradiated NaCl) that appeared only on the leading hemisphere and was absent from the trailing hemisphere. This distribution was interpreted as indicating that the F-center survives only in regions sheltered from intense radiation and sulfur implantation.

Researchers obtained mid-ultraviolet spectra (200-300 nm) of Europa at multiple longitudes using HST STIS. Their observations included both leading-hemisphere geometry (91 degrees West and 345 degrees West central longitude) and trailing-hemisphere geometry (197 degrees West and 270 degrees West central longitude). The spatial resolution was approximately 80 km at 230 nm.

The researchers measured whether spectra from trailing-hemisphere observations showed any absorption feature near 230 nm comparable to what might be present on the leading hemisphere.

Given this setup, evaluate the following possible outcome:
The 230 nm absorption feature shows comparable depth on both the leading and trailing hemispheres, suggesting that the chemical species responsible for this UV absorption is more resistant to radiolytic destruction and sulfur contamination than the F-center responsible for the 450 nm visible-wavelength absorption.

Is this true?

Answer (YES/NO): NO